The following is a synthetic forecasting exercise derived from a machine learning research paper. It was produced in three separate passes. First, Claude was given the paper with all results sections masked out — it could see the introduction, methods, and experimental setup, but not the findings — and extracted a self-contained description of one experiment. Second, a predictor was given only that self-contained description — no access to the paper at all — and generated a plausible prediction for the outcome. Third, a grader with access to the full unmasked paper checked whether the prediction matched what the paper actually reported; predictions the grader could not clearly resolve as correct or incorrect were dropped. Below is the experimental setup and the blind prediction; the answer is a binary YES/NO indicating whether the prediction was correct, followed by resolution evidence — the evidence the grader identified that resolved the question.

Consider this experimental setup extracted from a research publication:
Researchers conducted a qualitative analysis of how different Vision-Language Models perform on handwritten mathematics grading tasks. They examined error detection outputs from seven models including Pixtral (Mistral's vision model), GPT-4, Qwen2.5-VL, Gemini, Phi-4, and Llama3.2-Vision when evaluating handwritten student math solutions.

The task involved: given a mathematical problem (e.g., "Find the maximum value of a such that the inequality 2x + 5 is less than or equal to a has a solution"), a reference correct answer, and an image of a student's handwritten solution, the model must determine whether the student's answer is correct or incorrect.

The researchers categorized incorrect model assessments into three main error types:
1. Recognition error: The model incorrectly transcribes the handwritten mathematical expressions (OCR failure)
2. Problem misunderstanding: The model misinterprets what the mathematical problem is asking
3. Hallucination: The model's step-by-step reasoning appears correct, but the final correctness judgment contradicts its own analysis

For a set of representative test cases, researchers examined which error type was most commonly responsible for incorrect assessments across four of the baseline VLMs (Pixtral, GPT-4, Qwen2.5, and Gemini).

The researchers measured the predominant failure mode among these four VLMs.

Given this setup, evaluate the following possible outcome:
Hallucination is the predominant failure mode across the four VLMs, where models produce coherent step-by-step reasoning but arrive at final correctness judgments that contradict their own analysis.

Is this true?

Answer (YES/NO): NO